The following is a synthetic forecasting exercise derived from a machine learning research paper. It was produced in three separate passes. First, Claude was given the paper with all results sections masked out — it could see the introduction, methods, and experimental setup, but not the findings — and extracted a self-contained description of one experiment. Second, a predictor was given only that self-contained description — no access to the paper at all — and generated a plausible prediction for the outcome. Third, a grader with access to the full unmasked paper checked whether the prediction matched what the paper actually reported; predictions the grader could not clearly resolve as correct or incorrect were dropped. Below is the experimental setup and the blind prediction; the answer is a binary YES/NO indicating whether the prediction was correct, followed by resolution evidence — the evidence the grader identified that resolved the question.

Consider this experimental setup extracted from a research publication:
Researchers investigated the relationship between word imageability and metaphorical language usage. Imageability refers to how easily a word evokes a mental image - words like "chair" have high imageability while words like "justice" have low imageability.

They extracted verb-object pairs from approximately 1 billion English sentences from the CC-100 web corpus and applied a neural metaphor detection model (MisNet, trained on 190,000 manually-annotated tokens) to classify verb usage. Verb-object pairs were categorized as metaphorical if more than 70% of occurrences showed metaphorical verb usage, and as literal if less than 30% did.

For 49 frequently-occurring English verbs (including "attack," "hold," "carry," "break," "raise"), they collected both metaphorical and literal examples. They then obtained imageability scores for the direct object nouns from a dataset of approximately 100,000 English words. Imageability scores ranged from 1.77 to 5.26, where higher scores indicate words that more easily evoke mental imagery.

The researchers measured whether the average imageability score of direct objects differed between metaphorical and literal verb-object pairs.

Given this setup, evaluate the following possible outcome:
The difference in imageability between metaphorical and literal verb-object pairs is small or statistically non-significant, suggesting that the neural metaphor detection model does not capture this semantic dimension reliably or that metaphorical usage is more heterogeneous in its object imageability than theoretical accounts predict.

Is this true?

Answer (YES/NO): NO